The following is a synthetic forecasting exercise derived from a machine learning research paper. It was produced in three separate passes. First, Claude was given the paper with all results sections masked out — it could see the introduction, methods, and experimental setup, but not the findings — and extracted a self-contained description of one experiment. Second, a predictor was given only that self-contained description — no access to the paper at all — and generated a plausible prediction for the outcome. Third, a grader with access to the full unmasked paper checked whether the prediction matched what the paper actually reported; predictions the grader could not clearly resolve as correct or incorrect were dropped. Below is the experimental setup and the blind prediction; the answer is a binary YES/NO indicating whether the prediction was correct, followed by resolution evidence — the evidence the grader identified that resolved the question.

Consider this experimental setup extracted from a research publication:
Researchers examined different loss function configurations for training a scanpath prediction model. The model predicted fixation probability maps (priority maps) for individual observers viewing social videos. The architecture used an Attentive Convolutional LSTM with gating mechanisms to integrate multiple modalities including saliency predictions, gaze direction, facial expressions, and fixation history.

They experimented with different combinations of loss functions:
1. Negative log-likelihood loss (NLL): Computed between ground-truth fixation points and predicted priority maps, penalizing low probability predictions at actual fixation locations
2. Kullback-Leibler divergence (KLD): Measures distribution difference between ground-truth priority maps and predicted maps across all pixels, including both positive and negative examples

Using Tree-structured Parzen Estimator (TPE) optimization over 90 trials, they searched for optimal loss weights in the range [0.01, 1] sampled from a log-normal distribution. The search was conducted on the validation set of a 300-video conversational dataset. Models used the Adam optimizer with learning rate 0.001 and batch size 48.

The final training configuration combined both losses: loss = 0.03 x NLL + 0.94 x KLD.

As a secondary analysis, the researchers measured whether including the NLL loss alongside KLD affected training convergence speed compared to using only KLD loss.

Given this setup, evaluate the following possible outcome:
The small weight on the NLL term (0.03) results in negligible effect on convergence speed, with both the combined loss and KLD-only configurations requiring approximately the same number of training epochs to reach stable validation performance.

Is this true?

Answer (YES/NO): NO